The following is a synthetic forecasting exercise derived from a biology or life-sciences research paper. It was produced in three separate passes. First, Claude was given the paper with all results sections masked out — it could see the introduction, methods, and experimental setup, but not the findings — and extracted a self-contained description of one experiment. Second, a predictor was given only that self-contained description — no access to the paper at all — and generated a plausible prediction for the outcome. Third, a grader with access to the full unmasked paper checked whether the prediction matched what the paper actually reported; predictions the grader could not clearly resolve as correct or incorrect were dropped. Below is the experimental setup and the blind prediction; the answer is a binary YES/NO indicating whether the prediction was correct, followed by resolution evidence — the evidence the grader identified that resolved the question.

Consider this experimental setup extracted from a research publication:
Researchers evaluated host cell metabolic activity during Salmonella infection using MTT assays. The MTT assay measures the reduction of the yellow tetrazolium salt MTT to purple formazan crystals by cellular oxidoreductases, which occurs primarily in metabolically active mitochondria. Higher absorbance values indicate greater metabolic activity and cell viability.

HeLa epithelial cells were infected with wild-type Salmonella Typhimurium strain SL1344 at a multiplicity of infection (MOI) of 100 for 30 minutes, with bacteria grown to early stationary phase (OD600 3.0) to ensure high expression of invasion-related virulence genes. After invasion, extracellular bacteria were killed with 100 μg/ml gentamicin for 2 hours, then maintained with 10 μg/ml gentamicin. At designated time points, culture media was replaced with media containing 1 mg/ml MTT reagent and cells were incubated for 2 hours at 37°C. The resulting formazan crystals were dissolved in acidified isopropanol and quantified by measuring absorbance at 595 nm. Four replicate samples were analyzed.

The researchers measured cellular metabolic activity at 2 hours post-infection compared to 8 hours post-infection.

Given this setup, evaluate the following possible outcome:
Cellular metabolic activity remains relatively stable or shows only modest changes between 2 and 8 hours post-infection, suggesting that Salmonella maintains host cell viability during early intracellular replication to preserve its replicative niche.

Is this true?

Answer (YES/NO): YES